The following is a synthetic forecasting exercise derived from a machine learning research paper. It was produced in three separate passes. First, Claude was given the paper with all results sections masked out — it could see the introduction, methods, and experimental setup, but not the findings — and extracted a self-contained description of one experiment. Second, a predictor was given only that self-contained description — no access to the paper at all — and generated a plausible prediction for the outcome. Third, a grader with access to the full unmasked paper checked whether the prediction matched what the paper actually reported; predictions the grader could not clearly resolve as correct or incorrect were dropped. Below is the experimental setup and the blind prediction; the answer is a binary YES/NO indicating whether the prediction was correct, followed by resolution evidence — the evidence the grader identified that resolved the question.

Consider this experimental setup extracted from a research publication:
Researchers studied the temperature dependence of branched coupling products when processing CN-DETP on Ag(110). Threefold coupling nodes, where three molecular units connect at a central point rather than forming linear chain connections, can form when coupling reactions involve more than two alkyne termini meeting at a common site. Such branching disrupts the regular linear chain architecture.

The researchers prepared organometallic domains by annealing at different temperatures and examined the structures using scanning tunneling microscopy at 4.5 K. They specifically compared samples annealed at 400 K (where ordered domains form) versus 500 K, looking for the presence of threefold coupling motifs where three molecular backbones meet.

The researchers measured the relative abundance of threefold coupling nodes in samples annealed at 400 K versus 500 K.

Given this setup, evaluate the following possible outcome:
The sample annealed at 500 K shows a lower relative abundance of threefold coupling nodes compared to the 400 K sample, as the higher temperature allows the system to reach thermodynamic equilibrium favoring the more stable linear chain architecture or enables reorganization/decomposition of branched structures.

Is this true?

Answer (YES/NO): NO